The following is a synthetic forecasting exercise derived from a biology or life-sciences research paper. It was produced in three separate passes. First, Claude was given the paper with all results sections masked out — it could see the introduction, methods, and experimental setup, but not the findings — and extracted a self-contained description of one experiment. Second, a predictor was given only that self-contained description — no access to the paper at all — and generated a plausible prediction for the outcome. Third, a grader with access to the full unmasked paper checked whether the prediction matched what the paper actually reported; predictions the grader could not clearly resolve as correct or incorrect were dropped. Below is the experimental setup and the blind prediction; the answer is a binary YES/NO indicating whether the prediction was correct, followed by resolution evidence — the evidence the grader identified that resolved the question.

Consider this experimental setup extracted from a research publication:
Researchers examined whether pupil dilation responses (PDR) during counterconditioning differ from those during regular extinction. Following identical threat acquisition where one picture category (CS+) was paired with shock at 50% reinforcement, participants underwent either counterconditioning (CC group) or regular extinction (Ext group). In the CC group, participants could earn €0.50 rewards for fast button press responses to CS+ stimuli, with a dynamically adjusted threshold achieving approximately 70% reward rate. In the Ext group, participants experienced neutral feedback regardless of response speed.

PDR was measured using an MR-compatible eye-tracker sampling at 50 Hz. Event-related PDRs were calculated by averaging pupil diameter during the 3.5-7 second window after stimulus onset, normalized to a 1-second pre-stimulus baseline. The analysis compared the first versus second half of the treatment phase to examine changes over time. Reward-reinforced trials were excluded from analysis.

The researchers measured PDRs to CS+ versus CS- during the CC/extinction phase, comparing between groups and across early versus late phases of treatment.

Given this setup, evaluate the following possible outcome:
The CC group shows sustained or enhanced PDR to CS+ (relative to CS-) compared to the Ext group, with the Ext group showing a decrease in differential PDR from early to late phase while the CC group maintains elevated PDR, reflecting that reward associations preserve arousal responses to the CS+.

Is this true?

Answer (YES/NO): NO